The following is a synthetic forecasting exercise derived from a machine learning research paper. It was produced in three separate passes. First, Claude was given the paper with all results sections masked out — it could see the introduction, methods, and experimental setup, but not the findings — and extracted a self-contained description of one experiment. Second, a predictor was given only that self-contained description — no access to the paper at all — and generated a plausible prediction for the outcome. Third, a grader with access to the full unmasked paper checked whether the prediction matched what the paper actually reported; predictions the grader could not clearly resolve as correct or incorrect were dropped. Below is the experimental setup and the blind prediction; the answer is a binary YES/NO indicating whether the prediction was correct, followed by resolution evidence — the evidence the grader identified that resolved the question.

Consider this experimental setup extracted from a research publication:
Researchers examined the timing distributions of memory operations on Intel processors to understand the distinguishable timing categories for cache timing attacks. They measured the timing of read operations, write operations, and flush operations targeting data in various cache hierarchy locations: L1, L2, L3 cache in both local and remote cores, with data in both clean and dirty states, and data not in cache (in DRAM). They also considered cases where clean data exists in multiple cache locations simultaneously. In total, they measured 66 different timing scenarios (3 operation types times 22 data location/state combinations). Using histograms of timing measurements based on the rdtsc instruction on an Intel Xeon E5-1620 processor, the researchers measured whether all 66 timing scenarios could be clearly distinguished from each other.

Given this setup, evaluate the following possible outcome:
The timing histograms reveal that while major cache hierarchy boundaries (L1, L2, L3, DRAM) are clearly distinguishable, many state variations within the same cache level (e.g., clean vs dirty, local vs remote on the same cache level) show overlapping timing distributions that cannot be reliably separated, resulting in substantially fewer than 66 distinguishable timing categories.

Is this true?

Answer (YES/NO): NO